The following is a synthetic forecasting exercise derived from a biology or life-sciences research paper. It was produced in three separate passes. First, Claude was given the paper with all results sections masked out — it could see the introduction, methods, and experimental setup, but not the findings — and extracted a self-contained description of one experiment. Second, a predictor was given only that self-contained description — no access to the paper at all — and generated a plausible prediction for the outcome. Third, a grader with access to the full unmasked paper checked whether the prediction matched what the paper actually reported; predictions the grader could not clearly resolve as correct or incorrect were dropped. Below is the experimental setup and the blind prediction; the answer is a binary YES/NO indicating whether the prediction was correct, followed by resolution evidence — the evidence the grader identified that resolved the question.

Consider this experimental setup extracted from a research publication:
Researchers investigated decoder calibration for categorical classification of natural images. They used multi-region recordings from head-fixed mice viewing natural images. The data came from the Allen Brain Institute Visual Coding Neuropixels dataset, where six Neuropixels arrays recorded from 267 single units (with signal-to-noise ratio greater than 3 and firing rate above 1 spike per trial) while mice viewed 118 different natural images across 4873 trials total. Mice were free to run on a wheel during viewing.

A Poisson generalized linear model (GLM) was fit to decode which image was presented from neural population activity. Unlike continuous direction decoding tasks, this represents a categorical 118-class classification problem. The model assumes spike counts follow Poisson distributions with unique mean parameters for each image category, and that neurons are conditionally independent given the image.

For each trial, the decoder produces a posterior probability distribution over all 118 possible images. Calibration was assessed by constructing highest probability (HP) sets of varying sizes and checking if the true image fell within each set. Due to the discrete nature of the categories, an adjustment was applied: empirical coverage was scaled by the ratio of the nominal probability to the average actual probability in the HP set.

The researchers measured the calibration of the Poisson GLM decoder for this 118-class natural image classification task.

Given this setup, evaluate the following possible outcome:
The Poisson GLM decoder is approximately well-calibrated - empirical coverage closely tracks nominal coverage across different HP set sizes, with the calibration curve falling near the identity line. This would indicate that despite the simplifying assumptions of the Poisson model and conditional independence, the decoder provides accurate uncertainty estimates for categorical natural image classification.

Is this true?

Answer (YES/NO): NO